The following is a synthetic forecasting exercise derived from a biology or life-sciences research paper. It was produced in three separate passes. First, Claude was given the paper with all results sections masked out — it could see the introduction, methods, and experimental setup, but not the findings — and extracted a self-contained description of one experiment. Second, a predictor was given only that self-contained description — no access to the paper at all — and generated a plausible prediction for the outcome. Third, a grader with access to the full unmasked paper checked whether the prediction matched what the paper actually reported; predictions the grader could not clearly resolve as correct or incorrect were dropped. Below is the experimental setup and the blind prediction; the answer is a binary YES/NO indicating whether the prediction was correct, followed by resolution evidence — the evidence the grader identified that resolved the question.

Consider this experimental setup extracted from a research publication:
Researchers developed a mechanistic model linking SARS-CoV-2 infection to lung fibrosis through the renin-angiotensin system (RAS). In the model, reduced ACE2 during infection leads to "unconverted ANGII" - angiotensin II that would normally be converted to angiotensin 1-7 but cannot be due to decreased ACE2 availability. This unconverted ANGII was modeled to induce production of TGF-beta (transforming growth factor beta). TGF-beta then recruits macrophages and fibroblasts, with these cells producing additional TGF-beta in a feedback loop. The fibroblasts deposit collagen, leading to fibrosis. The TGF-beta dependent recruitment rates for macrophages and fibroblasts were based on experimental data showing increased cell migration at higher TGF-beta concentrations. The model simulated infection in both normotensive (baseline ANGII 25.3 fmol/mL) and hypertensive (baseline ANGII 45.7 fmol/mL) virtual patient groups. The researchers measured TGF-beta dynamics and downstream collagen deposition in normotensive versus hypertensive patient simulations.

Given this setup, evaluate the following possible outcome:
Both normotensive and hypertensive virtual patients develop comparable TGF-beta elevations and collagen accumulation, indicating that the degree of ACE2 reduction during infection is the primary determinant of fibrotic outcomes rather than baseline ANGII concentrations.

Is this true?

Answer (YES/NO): YES